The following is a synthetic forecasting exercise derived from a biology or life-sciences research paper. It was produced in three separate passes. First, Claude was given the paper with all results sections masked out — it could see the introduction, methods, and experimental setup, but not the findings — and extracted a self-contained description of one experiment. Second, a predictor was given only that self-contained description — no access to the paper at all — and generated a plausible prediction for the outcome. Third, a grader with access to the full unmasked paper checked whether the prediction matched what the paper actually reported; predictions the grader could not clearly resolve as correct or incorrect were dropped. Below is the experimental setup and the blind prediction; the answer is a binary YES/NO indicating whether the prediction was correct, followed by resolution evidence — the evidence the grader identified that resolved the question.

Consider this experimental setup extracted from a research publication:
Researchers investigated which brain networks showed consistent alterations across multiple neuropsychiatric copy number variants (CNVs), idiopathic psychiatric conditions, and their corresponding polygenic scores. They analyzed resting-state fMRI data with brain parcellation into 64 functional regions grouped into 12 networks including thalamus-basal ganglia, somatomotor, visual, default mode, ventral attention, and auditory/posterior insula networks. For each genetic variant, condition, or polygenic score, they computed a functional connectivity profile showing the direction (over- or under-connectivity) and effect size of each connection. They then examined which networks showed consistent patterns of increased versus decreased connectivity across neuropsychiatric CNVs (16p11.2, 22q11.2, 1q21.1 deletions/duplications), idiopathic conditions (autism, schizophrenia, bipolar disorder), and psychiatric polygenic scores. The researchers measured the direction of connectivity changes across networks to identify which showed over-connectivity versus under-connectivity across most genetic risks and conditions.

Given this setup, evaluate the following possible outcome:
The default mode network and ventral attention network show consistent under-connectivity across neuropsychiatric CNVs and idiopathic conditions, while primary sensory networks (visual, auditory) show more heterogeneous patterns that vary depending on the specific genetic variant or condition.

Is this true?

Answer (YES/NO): NO